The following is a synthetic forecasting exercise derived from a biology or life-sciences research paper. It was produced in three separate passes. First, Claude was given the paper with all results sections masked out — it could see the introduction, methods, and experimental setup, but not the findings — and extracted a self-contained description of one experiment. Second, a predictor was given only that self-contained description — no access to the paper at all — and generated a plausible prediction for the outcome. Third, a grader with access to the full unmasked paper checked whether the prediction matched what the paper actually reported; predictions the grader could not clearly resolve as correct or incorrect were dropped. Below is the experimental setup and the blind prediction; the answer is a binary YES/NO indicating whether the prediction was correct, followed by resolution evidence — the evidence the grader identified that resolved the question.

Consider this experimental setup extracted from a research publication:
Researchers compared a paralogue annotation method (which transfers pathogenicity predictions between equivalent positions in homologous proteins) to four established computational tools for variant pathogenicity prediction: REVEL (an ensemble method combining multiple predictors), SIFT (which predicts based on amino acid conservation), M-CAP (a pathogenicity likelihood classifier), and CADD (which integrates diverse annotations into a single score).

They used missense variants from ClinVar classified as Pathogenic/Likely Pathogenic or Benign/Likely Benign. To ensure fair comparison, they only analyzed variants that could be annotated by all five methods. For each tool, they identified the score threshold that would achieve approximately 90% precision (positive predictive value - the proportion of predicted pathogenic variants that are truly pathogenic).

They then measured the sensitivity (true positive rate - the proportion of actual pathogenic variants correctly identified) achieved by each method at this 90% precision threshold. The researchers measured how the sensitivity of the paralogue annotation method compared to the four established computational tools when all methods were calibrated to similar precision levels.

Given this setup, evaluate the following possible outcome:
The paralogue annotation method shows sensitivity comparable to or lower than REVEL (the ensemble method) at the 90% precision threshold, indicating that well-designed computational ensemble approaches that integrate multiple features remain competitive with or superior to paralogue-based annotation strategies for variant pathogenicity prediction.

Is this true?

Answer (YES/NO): YES